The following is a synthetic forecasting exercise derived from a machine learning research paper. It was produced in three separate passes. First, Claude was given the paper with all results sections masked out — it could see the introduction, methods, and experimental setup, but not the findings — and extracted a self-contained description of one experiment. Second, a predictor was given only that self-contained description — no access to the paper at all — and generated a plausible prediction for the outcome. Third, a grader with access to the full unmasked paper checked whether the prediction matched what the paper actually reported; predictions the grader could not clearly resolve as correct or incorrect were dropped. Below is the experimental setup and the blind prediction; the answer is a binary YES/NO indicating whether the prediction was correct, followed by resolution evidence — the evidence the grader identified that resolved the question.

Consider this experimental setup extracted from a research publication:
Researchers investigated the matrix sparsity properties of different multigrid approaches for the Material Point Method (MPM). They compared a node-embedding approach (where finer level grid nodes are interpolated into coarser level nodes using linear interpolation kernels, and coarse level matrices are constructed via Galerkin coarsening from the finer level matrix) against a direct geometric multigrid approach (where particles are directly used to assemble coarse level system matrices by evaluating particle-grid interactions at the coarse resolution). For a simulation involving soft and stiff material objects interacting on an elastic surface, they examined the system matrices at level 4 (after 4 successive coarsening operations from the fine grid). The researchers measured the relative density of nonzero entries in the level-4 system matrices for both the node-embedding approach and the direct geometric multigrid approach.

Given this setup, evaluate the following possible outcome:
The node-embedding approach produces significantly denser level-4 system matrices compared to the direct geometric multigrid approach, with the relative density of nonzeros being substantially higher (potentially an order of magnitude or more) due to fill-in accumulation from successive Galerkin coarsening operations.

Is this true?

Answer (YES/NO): NO